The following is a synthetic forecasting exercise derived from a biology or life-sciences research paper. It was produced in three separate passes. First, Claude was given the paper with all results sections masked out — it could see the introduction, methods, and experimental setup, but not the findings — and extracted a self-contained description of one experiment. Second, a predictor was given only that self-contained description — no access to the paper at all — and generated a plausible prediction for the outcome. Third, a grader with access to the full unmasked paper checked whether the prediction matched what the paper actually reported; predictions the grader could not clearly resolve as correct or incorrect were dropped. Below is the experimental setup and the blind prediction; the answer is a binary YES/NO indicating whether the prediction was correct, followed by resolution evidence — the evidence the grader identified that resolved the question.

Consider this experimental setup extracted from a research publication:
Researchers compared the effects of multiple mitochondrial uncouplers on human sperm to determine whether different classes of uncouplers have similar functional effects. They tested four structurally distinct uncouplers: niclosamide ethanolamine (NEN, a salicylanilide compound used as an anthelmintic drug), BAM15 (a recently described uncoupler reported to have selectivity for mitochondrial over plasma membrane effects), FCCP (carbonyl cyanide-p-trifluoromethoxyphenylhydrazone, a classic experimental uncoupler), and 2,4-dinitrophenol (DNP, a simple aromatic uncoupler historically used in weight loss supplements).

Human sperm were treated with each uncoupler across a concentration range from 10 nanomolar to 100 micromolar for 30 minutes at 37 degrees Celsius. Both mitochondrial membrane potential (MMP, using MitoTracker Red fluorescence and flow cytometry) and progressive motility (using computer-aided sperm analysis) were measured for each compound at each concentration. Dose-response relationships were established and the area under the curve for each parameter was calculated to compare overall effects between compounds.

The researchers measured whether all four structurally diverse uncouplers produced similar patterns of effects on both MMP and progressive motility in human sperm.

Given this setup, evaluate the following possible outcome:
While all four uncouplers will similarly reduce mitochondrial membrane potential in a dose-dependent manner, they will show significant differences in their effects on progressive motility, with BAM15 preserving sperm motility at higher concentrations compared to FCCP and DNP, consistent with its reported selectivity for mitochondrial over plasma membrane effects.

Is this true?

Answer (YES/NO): NO